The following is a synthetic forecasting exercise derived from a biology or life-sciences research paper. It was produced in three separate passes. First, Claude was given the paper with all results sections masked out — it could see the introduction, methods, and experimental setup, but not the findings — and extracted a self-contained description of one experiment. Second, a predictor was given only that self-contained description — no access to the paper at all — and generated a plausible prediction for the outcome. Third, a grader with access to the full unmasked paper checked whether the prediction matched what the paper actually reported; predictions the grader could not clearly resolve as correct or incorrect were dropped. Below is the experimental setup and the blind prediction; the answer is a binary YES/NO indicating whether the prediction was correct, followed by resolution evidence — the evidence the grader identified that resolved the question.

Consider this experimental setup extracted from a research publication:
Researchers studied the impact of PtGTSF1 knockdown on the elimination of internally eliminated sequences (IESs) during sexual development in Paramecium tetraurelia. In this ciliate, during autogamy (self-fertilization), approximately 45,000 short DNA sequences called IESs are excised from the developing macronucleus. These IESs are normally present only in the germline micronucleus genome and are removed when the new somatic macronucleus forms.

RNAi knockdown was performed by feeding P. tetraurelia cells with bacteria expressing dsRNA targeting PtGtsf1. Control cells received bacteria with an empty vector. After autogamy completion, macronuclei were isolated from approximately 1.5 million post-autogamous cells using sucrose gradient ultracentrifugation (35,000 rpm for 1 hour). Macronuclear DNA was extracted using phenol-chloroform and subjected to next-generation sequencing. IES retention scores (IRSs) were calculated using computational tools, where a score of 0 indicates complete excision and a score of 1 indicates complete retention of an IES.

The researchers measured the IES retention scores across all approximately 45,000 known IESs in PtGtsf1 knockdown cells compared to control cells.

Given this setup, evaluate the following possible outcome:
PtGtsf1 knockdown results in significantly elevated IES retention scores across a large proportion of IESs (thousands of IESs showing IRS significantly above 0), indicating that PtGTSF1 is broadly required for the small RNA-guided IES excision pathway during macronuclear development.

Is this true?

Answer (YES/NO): NO